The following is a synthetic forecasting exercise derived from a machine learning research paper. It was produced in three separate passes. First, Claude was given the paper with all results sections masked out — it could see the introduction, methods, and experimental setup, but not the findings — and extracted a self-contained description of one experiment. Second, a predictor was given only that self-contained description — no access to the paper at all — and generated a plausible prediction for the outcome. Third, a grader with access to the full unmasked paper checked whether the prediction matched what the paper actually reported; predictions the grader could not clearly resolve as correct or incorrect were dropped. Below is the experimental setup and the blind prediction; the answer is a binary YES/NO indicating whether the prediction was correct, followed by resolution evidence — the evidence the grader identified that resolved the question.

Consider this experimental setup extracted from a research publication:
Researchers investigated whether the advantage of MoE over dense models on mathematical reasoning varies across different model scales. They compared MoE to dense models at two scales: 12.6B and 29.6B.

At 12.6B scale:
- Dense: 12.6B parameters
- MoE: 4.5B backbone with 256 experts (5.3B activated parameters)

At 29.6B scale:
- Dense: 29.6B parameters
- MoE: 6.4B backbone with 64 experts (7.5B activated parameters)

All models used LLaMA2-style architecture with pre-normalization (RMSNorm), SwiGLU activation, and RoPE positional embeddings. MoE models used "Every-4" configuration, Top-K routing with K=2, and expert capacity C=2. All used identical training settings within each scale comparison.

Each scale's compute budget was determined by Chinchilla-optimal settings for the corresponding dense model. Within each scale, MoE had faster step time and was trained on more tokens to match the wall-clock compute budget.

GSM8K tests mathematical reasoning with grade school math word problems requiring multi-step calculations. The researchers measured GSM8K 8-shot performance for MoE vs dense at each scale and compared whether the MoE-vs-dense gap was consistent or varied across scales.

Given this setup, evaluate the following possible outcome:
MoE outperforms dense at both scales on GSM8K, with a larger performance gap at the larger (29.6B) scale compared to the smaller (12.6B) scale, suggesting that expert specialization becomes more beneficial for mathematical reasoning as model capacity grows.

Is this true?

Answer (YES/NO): NO